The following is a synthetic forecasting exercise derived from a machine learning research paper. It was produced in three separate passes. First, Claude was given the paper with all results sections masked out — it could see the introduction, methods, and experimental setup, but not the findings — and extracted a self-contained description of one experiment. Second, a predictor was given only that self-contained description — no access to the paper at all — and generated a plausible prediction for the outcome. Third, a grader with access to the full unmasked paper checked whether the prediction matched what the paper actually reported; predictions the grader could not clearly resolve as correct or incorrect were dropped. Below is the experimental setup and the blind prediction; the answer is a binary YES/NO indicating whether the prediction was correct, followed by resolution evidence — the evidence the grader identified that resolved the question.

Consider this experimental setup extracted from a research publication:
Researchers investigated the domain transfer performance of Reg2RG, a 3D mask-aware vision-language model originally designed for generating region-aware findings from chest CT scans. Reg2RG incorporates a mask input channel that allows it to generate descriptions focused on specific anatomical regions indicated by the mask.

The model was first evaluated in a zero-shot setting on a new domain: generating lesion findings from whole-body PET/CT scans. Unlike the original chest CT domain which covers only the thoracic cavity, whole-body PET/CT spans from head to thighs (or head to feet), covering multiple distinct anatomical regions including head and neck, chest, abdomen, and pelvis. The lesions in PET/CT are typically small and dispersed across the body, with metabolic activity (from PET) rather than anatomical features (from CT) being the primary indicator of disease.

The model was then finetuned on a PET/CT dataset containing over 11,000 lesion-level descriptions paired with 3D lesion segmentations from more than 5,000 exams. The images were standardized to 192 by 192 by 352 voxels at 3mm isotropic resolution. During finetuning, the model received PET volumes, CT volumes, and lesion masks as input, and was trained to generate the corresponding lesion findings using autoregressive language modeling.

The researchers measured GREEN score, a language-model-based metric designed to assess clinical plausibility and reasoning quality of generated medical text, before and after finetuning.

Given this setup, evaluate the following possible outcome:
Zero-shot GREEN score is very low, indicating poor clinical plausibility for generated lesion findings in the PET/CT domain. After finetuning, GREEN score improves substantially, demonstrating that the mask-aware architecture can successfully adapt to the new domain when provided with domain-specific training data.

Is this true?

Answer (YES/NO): YES